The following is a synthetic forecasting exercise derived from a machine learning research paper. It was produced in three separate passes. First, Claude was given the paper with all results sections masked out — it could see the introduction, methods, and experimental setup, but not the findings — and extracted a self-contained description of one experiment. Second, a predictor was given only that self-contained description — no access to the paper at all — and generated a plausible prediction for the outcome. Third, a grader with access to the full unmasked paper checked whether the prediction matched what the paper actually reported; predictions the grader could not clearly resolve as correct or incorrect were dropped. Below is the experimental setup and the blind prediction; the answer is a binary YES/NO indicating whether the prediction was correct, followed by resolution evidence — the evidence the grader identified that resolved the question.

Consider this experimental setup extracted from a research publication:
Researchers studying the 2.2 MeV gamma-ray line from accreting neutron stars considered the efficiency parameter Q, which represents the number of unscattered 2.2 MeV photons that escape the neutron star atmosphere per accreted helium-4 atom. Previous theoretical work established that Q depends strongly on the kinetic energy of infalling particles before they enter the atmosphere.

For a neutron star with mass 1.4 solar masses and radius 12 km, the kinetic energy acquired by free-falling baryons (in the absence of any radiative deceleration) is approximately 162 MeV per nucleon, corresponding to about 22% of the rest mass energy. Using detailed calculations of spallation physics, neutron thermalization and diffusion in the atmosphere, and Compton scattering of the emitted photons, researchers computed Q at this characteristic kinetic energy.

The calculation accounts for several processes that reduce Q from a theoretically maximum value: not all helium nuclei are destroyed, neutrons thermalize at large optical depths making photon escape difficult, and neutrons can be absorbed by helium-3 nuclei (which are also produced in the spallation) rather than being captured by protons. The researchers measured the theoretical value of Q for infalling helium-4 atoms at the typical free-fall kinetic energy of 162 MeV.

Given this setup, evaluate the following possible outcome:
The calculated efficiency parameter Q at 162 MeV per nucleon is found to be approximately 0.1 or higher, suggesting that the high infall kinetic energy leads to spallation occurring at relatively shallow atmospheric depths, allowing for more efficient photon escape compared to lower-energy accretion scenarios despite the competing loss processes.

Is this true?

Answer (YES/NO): NO